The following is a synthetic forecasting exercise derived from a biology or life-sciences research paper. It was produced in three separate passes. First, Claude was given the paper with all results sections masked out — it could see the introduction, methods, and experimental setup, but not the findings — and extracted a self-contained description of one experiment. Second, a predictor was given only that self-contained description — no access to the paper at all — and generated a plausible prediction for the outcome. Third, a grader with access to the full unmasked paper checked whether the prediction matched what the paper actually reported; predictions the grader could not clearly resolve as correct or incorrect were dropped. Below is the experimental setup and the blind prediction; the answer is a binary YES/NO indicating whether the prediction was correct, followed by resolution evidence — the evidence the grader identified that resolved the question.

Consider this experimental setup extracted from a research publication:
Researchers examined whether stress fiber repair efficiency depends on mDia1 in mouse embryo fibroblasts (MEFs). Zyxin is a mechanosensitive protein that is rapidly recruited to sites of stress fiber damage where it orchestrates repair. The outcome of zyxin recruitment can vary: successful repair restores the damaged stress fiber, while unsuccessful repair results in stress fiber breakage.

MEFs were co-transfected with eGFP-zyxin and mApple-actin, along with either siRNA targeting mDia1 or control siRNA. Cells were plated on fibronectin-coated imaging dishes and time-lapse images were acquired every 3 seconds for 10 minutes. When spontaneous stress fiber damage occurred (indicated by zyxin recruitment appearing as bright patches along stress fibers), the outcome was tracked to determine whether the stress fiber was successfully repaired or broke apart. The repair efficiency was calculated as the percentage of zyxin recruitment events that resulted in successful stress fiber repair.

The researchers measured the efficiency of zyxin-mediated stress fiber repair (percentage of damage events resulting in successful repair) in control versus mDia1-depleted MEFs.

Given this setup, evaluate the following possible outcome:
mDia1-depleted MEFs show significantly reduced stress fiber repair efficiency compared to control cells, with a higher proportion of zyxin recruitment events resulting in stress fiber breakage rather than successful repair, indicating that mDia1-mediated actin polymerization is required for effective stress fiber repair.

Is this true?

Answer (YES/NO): YES